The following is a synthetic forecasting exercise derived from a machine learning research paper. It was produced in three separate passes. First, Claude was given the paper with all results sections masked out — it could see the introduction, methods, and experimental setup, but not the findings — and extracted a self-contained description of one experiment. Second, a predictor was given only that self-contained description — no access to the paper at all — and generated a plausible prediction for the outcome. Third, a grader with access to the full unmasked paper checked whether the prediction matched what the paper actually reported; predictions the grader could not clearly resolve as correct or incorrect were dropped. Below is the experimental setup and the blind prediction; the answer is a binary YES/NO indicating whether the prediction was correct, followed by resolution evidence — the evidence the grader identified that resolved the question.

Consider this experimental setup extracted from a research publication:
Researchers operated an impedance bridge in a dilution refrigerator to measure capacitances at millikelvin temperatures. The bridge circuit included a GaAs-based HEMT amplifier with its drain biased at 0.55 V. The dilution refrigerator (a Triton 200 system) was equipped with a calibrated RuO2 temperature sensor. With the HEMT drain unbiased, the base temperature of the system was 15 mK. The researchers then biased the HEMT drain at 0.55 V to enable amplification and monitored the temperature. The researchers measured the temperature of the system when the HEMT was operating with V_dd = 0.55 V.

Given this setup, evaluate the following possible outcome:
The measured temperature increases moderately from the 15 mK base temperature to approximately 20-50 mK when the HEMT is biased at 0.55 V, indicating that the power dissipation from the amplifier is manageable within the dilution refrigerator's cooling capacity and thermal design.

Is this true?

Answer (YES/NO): YES